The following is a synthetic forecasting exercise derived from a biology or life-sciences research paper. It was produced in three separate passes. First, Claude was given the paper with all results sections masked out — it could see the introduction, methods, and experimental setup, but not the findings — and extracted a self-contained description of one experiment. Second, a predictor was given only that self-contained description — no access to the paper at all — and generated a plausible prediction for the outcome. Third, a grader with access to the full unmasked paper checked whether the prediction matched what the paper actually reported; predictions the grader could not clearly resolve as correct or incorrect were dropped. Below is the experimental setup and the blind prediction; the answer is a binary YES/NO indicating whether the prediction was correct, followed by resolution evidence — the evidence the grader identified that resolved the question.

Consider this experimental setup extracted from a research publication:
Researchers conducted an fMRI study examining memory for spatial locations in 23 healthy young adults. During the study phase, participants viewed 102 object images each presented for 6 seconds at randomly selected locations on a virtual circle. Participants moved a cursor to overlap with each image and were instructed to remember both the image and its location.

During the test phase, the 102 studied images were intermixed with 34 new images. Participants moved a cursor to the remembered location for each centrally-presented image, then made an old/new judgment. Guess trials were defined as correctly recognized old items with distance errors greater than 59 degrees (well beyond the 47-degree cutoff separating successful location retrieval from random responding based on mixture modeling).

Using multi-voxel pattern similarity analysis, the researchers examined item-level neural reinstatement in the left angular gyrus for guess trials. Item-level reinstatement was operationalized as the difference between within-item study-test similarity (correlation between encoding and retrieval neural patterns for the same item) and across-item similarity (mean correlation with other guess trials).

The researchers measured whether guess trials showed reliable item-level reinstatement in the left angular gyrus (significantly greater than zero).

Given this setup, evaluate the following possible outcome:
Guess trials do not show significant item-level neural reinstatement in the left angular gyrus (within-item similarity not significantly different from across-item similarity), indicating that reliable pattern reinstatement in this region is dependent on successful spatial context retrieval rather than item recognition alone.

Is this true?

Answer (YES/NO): YES